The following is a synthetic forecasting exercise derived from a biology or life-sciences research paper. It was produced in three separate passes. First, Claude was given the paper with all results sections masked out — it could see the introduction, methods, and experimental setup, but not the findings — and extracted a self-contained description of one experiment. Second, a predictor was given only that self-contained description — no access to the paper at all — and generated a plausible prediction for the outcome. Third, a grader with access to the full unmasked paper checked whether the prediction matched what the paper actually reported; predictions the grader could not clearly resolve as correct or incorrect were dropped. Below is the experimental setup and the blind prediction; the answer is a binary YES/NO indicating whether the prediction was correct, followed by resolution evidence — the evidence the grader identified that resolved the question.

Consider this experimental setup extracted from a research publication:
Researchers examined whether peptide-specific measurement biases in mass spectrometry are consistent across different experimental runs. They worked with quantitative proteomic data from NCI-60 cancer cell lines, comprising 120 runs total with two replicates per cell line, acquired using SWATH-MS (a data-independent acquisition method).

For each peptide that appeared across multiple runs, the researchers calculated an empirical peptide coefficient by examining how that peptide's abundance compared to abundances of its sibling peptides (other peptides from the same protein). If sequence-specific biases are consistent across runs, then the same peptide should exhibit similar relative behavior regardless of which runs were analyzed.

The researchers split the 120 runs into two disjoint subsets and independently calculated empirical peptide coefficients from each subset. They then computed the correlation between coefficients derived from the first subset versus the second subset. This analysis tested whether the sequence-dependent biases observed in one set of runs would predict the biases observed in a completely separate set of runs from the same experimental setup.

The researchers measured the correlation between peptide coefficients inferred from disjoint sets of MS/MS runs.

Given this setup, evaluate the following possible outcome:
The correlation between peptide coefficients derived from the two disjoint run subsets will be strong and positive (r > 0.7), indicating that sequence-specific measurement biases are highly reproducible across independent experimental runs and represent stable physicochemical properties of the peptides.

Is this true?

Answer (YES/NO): NO